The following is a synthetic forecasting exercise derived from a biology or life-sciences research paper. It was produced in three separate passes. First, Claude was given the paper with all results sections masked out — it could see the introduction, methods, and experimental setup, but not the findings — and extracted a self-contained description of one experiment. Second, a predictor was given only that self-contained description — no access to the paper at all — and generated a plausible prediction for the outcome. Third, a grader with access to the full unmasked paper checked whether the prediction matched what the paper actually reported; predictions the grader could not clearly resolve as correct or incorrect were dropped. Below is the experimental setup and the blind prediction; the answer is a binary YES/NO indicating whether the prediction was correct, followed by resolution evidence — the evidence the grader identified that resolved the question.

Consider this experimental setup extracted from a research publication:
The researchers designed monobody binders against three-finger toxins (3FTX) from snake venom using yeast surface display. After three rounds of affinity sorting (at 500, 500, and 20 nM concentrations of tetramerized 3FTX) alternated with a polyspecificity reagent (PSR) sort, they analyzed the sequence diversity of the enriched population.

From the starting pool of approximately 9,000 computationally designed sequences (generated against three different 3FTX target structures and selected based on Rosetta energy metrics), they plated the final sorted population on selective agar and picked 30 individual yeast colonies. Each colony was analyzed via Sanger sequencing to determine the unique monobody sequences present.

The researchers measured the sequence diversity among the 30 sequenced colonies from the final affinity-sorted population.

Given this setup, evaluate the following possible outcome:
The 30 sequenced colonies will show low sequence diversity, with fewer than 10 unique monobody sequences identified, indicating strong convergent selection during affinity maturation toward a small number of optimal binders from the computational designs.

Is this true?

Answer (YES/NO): YES